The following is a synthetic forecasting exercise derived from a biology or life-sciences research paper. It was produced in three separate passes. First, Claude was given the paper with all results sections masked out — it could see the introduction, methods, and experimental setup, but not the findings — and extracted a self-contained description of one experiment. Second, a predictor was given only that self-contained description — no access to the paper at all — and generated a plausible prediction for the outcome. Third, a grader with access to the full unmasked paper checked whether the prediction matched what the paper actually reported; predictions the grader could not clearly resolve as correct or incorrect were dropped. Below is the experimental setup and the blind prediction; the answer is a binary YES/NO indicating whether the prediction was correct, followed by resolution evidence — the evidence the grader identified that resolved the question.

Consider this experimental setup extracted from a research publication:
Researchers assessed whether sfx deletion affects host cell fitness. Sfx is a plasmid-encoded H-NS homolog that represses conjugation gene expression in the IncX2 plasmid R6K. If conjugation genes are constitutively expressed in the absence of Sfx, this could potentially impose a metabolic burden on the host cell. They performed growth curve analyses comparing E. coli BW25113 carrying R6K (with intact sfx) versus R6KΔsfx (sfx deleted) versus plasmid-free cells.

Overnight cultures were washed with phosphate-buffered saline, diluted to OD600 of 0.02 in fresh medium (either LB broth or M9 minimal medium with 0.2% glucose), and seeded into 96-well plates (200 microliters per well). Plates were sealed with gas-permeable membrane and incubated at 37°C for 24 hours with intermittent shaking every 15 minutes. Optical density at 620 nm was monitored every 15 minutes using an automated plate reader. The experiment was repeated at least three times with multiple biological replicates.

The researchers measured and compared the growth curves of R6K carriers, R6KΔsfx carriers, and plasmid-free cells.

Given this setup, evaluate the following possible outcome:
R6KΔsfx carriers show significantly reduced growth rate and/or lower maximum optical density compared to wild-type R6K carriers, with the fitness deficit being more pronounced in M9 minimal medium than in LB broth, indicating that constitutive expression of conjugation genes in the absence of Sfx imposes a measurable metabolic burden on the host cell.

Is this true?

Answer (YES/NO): NO